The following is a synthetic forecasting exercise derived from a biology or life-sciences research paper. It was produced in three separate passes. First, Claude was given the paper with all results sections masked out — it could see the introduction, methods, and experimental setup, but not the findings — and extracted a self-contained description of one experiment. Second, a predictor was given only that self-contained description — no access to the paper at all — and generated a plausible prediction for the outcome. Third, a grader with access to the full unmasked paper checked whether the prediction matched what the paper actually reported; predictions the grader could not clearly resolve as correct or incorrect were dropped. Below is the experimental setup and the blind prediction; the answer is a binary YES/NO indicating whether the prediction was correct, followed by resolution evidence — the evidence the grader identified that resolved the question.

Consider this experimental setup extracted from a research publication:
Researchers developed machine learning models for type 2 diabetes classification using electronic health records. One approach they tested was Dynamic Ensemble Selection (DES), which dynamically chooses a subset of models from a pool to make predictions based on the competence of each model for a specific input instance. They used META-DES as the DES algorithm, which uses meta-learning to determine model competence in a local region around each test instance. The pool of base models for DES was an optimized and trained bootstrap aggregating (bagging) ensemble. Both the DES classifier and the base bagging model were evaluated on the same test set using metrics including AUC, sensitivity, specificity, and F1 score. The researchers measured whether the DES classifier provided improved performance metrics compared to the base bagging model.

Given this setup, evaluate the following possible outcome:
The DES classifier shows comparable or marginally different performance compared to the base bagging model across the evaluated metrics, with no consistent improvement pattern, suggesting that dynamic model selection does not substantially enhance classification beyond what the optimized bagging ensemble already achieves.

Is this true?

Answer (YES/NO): YES